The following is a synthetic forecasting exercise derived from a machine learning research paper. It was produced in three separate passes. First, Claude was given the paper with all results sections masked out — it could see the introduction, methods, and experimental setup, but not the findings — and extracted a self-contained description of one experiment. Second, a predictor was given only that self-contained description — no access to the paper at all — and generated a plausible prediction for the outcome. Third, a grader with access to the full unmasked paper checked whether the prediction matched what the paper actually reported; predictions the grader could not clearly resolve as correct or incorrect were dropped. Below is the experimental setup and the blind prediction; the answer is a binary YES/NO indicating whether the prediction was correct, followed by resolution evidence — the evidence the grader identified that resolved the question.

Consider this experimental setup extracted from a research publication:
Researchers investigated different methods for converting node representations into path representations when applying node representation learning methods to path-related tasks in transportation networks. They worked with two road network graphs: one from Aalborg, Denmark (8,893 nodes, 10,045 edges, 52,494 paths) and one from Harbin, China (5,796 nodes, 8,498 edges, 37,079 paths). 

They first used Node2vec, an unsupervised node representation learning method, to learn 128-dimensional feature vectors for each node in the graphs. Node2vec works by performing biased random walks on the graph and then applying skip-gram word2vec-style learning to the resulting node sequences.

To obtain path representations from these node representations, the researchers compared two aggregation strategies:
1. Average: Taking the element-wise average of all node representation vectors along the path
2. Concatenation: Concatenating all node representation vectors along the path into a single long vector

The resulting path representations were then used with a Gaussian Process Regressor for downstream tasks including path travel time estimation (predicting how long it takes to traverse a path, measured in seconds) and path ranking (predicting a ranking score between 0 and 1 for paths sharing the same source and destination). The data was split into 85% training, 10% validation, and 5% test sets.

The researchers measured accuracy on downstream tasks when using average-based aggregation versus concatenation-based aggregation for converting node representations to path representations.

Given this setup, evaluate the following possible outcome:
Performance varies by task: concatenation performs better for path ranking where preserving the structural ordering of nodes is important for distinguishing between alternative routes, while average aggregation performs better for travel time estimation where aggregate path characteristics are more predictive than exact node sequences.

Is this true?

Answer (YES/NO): NO